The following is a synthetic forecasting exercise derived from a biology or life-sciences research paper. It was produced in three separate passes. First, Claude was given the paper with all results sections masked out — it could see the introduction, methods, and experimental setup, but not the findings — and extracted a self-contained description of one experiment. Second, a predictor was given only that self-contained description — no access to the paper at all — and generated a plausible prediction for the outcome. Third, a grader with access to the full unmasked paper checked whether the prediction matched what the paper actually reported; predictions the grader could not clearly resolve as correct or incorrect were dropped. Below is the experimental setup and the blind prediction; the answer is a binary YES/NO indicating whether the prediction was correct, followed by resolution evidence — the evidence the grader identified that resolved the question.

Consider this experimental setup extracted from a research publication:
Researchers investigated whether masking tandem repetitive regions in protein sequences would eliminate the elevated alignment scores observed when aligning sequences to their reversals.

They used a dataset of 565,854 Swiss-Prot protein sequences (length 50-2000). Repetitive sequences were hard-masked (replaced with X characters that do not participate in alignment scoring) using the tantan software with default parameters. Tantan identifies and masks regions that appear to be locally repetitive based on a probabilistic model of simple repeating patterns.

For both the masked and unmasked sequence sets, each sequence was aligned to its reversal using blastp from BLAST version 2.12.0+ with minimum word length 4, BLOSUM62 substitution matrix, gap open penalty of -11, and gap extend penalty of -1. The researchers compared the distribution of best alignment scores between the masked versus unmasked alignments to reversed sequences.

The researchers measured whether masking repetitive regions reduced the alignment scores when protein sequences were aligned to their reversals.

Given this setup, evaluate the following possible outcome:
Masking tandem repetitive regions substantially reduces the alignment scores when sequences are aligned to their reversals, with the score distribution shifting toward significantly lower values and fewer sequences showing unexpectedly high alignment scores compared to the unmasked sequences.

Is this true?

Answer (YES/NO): NO